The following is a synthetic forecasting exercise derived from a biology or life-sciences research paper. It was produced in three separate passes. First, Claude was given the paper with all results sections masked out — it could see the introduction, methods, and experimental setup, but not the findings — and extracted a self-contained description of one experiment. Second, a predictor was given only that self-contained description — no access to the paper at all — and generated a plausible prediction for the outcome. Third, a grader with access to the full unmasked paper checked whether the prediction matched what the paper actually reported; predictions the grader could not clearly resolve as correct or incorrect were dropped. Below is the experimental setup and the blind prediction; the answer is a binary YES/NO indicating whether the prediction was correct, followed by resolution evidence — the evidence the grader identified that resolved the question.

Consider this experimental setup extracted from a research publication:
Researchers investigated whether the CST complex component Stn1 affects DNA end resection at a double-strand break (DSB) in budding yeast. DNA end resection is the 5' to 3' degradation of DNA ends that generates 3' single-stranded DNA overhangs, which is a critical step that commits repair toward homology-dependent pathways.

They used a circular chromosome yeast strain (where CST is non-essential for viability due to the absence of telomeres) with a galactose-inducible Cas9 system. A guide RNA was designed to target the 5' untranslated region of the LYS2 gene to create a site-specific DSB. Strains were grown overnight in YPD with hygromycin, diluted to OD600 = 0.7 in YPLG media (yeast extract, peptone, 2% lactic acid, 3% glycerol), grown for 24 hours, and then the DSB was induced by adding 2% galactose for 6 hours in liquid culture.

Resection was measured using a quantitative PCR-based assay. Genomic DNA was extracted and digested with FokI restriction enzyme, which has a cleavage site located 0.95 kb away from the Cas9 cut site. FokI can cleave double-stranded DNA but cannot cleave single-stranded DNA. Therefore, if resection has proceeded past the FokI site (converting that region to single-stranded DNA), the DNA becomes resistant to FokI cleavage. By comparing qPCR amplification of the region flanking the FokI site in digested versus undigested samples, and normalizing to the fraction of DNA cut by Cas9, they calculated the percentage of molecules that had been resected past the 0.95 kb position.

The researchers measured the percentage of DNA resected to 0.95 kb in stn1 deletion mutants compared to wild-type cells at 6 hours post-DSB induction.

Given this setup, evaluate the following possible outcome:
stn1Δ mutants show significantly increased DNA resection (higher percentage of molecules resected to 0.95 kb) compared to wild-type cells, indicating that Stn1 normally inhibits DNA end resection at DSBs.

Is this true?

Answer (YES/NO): YES